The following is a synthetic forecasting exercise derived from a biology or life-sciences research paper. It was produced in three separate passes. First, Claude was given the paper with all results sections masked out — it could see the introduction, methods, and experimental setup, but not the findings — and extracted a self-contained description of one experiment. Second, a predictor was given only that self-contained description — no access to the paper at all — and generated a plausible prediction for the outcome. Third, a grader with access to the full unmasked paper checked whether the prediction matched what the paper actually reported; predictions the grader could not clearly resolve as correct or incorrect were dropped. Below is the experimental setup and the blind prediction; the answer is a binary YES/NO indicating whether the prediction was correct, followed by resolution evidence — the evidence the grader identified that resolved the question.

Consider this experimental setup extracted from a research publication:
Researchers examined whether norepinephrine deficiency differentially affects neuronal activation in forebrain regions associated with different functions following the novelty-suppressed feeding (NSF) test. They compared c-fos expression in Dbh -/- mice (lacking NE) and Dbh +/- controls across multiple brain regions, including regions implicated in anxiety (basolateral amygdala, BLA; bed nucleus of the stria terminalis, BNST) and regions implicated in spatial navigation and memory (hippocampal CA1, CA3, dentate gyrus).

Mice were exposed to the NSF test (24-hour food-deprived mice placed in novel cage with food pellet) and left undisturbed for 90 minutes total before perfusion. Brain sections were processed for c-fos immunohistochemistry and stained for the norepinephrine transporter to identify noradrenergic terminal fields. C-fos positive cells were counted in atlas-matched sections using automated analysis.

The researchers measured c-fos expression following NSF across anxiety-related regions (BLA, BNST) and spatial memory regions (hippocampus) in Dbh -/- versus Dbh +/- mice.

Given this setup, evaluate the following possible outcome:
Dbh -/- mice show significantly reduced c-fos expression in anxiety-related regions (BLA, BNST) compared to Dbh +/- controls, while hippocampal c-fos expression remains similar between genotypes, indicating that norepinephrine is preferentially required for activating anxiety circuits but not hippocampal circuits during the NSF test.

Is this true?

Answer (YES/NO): NO